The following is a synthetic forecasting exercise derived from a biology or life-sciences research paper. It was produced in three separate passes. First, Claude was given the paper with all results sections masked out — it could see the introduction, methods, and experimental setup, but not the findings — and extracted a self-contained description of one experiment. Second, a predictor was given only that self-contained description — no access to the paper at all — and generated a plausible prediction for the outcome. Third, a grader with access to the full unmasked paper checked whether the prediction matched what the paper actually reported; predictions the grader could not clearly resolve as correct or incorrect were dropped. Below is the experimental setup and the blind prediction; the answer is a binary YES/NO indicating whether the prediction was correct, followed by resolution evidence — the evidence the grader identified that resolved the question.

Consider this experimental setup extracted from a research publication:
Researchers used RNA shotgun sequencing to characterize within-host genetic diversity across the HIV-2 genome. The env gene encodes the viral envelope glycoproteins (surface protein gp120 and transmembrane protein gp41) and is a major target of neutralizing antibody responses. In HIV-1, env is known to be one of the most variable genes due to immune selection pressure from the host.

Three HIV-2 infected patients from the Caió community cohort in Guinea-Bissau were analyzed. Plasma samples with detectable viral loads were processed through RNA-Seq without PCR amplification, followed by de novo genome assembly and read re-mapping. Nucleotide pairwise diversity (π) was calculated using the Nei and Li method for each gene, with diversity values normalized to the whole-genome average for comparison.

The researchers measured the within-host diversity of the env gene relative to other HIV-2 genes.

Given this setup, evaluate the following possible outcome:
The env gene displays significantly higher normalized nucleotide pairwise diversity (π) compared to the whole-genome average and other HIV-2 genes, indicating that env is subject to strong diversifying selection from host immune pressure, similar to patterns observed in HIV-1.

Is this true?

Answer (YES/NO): YES